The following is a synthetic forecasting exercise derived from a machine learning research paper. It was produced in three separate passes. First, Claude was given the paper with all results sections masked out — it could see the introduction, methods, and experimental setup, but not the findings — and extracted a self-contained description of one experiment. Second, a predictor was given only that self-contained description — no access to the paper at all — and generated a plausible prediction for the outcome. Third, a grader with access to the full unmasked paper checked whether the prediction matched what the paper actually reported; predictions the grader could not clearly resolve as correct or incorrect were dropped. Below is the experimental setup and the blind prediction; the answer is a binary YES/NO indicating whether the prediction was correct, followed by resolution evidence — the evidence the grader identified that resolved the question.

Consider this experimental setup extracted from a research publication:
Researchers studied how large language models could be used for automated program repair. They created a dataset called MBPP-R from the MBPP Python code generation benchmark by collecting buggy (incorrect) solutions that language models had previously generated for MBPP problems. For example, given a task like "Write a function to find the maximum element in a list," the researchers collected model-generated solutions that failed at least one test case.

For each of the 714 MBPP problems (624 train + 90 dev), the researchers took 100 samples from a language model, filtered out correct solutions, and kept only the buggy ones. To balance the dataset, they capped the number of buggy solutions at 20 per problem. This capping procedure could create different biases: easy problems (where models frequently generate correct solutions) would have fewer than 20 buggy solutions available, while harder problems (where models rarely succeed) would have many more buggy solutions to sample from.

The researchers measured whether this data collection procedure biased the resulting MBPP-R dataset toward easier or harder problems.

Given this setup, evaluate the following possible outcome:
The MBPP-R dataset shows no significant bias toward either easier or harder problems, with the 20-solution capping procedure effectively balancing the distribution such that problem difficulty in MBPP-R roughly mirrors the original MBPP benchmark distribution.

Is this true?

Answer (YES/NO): NO